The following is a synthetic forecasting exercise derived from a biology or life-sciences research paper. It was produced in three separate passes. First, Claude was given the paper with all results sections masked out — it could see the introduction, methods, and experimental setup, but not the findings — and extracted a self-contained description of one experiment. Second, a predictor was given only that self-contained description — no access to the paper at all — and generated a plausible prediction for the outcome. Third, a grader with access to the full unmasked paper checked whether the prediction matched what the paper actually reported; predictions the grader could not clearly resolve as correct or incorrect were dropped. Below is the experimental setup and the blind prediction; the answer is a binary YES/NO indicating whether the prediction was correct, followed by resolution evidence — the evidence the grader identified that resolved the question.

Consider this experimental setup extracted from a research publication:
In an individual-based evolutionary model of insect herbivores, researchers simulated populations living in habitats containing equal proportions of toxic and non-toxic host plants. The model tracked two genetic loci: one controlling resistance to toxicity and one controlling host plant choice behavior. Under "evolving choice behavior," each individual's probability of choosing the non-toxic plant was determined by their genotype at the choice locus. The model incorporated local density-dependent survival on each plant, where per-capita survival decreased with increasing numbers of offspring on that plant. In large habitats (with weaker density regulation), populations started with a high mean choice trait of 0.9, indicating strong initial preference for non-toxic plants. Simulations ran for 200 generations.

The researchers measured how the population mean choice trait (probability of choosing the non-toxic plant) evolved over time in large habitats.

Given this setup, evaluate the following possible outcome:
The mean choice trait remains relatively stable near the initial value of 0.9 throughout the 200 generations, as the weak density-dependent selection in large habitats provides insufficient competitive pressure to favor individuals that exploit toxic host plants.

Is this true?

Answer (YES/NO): NO